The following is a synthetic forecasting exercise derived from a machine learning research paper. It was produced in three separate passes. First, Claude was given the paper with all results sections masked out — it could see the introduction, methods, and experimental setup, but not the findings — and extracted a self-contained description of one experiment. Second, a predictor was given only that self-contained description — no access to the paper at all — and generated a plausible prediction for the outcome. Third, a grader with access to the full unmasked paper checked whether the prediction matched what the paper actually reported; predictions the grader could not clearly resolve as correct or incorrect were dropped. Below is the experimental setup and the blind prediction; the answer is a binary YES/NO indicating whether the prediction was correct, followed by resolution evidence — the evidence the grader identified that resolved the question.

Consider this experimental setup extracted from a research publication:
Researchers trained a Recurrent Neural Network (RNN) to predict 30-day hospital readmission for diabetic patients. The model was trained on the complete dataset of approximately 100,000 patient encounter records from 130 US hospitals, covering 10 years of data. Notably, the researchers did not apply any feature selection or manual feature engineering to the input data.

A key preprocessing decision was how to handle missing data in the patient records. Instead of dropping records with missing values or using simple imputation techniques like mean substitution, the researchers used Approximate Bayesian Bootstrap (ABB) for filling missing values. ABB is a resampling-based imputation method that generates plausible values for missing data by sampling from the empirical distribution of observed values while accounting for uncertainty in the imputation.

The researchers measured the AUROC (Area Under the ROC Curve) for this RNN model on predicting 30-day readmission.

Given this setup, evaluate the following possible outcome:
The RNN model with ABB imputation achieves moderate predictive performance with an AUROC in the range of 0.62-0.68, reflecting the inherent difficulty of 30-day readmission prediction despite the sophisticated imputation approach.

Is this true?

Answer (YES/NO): NO